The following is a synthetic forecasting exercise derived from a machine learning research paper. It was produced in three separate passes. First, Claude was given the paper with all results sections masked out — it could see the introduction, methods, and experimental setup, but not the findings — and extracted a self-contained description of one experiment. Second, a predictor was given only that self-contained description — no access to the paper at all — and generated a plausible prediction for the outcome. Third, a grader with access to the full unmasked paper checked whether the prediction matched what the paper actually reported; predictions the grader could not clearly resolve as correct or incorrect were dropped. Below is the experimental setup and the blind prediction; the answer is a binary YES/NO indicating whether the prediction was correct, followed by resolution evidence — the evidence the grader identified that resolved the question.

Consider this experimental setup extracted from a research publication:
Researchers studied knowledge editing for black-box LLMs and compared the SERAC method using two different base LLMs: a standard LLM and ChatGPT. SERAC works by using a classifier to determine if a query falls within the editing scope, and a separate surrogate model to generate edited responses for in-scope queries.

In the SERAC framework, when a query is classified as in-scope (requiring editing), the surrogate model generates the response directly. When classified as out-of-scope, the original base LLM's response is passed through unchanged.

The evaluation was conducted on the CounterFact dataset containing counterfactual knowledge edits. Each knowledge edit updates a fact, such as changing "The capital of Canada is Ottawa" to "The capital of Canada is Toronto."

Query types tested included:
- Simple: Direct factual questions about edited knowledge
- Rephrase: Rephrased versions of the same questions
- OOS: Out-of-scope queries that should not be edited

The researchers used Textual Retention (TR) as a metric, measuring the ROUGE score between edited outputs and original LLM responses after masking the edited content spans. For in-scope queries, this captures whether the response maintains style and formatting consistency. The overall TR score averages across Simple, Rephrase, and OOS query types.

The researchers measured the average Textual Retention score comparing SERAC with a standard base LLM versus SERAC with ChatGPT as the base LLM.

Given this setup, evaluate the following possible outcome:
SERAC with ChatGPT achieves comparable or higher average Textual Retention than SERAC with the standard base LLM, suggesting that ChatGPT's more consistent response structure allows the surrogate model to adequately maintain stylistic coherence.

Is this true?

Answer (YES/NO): NO